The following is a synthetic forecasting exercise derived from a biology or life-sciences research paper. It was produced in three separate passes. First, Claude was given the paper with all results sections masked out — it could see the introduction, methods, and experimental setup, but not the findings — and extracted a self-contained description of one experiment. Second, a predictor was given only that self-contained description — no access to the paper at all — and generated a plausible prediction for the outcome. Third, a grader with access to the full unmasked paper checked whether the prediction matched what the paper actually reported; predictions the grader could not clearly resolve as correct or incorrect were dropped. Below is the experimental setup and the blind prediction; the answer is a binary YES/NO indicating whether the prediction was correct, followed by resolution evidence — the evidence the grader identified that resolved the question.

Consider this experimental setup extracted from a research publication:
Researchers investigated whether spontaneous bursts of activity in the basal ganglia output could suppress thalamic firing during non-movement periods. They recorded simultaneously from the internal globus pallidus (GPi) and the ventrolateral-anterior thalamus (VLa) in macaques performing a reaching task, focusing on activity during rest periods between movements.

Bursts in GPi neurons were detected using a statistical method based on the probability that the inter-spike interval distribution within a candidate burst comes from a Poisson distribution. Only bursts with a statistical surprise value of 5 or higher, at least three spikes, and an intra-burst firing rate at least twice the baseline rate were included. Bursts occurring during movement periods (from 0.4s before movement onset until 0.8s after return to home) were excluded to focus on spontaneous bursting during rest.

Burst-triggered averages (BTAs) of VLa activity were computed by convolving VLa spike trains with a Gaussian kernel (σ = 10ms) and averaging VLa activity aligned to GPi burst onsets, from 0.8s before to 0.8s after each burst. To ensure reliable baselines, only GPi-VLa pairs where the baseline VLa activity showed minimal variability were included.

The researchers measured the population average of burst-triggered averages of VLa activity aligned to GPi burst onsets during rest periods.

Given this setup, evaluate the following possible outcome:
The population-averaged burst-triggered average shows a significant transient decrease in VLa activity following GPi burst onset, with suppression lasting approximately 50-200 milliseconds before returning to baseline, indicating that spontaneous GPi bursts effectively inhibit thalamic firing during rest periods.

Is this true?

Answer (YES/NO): NO